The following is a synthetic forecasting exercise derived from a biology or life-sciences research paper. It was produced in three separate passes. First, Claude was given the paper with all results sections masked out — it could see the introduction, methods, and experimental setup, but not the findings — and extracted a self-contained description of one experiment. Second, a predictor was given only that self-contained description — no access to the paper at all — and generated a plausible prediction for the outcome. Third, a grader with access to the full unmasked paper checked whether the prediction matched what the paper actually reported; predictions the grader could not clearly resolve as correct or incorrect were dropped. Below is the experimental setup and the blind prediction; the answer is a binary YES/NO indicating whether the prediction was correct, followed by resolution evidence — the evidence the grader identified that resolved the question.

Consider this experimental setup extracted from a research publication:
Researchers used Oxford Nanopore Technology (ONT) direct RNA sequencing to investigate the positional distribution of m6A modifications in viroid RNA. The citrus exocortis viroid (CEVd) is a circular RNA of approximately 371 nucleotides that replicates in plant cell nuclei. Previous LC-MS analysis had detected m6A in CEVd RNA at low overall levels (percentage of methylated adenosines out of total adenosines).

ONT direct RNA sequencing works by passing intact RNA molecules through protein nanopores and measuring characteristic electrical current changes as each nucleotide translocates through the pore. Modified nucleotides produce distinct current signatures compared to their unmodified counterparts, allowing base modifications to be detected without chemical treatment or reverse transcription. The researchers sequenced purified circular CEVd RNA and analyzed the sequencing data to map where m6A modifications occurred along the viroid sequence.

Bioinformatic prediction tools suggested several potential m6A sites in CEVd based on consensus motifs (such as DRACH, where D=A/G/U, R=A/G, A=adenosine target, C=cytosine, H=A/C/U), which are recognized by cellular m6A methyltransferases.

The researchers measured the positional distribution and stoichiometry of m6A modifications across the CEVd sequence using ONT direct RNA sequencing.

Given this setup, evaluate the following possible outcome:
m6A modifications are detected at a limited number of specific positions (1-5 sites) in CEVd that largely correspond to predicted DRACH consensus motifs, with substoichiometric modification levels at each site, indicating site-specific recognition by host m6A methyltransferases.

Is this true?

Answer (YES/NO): YES